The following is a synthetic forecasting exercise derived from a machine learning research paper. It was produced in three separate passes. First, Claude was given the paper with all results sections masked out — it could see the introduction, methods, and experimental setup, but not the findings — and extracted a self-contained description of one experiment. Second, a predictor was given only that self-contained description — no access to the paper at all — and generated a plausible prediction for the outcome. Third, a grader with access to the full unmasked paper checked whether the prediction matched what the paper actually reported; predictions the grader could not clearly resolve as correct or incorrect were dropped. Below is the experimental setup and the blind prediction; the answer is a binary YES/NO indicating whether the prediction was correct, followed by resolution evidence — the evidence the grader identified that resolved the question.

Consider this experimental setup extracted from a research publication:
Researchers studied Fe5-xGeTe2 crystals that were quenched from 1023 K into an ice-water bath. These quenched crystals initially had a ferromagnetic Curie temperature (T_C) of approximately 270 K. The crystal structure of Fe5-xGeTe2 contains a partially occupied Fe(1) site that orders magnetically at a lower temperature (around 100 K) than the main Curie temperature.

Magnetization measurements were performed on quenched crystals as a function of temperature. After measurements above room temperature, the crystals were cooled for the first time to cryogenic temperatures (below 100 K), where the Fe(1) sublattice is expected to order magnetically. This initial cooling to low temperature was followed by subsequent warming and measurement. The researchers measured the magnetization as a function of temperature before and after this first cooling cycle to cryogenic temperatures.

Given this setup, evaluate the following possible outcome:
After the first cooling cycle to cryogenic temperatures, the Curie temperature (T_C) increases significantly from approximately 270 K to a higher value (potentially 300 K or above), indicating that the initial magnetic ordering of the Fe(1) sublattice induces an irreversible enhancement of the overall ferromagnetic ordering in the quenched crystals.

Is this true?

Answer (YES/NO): YES